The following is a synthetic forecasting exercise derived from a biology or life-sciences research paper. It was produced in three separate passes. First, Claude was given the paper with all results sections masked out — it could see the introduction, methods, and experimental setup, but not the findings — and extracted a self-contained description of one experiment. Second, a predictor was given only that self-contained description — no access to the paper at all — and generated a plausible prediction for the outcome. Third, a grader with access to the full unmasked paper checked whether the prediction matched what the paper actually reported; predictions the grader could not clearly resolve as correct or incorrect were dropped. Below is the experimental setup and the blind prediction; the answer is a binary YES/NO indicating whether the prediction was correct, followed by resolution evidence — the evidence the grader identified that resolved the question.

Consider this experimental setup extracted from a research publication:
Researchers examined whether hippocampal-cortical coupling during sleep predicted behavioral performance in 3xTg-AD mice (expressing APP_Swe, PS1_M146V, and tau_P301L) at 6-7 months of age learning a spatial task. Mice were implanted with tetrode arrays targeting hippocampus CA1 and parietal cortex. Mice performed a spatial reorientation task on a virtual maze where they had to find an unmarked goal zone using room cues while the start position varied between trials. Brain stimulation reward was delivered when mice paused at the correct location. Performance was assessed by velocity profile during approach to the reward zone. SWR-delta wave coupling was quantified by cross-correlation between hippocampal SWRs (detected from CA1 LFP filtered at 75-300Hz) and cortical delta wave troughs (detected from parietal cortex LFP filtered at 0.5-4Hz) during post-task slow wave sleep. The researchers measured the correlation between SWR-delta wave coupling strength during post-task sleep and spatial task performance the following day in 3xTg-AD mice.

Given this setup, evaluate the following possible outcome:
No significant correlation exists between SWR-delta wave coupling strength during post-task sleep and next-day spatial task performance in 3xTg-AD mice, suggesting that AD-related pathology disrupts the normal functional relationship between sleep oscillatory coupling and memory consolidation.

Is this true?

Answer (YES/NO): YES